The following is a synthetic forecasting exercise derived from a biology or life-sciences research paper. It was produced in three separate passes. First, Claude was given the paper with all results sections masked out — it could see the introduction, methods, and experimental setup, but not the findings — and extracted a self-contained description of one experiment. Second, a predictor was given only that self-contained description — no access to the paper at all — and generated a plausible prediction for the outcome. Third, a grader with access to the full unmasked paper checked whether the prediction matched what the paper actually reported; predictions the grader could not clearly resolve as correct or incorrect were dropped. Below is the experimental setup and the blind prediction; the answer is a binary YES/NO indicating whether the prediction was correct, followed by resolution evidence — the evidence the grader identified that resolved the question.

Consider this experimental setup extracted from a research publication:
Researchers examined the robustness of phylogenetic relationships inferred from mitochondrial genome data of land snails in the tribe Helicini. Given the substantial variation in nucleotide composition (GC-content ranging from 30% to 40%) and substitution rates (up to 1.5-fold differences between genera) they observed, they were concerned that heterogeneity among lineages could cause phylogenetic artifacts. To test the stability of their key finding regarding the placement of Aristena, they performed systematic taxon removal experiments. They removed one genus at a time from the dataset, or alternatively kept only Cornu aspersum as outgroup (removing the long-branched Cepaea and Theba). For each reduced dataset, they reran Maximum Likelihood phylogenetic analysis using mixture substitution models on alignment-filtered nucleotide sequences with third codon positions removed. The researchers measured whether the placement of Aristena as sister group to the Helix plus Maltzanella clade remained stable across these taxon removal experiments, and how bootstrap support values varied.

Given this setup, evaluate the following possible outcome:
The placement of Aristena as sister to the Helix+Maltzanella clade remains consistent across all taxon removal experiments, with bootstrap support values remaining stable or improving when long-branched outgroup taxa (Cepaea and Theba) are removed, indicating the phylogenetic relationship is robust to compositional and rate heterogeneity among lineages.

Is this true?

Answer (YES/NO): YES